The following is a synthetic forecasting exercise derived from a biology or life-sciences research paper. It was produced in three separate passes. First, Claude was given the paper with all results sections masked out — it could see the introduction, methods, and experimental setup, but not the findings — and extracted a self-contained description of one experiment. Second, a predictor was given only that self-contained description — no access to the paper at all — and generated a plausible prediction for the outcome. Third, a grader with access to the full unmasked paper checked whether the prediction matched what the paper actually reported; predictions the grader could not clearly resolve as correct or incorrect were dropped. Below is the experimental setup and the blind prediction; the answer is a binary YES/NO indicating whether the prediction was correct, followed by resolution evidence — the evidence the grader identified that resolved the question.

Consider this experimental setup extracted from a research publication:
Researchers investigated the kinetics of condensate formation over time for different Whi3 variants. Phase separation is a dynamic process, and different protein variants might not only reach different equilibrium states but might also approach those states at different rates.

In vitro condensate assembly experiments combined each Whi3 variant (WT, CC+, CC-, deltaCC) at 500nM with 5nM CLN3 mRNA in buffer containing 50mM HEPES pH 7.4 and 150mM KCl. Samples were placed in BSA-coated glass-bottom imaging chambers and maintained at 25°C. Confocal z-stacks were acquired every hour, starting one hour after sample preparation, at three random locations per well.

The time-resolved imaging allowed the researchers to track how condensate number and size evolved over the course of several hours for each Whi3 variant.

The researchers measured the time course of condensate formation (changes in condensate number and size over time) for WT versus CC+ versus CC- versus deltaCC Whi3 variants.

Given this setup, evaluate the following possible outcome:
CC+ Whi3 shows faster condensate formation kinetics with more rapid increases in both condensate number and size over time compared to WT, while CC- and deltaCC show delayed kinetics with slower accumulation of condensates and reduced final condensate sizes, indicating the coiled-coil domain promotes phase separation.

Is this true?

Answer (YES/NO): NO